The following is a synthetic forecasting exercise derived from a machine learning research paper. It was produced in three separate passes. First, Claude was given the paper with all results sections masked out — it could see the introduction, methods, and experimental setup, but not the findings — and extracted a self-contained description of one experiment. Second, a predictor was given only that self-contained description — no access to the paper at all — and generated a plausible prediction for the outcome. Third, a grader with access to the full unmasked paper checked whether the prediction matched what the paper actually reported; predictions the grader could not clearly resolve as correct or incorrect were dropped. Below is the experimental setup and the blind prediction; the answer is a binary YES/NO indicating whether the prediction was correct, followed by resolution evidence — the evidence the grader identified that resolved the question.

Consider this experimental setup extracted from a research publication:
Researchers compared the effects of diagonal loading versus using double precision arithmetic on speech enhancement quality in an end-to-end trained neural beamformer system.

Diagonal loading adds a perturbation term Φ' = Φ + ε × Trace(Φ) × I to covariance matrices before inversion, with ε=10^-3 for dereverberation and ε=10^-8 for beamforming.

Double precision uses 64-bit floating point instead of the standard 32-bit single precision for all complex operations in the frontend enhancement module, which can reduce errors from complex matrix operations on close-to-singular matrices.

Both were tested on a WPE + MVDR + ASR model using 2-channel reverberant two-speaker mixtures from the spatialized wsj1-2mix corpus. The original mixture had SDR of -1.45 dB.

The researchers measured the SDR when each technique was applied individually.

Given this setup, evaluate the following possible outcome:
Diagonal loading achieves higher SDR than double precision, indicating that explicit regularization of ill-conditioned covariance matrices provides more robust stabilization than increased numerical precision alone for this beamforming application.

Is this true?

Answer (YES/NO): YES